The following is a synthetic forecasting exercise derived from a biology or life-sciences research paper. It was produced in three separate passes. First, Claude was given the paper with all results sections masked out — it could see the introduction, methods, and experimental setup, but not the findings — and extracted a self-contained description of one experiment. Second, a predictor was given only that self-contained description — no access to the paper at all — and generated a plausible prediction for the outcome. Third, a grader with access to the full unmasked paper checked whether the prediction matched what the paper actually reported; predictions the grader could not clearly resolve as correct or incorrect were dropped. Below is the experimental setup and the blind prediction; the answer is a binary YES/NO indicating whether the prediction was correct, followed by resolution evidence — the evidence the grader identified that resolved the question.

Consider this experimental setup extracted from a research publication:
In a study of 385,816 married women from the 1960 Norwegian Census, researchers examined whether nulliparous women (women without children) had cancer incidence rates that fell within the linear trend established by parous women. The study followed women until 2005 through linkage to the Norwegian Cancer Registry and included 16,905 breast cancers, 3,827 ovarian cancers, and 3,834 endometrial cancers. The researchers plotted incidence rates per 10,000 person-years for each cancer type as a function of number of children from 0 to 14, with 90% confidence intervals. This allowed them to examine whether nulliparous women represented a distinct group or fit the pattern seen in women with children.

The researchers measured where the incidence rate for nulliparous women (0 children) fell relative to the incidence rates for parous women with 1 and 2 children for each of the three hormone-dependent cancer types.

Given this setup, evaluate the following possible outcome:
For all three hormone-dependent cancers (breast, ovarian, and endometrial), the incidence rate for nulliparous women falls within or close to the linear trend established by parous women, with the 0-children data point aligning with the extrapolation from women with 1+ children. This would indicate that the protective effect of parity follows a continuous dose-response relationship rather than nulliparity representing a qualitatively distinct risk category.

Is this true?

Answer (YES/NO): NO